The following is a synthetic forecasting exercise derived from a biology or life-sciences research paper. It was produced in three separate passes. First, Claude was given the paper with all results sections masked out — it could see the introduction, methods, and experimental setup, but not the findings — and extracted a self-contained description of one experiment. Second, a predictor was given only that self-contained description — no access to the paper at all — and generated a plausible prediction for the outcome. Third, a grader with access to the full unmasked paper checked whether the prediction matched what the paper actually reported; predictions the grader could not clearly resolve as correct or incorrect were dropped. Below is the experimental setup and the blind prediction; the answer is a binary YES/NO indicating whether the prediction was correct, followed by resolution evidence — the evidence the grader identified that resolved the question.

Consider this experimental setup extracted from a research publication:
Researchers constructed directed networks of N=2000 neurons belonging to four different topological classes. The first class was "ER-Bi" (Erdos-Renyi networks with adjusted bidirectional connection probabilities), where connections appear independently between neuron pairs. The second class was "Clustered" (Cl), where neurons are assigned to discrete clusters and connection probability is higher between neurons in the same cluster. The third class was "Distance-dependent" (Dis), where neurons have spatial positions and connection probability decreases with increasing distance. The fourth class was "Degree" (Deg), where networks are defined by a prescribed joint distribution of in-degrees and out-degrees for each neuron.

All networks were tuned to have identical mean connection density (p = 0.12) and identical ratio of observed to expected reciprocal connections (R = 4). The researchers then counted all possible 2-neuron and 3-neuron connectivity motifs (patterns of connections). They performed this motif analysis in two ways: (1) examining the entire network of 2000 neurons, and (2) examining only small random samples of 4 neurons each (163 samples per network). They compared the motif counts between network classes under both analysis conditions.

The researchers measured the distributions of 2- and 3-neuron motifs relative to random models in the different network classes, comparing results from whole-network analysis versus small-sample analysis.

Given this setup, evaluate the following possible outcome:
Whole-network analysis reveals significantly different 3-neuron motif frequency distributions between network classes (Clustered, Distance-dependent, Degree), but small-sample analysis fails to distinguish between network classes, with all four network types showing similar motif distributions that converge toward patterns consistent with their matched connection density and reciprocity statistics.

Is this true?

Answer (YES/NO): NO